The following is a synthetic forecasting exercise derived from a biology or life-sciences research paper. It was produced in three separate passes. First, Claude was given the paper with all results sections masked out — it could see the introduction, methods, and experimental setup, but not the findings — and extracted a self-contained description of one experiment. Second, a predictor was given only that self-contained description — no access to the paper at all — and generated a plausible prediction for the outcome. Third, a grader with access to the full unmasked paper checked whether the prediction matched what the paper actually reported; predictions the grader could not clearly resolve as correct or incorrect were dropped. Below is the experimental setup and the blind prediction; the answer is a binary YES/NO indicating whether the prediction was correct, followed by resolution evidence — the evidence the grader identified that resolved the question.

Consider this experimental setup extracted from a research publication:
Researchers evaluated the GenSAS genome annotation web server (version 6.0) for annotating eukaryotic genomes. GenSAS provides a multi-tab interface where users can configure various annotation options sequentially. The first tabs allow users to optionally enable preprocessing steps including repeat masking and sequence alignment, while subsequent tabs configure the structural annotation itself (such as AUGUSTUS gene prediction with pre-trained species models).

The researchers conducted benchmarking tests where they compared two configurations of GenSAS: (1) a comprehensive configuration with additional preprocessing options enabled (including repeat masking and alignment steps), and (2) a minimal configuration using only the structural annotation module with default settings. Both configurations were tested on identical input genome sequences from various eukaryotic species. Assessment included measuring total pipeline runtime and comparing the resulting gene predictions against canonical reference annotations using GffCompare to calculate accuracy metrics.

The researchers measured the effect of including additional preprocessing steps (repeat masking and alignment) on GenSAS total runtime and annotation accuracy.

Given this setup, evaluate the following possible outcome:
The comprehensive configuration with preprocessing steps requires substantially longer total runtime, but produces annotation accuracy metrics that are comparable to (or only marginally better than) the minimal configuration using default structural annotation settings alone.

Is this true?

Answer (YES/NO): YES